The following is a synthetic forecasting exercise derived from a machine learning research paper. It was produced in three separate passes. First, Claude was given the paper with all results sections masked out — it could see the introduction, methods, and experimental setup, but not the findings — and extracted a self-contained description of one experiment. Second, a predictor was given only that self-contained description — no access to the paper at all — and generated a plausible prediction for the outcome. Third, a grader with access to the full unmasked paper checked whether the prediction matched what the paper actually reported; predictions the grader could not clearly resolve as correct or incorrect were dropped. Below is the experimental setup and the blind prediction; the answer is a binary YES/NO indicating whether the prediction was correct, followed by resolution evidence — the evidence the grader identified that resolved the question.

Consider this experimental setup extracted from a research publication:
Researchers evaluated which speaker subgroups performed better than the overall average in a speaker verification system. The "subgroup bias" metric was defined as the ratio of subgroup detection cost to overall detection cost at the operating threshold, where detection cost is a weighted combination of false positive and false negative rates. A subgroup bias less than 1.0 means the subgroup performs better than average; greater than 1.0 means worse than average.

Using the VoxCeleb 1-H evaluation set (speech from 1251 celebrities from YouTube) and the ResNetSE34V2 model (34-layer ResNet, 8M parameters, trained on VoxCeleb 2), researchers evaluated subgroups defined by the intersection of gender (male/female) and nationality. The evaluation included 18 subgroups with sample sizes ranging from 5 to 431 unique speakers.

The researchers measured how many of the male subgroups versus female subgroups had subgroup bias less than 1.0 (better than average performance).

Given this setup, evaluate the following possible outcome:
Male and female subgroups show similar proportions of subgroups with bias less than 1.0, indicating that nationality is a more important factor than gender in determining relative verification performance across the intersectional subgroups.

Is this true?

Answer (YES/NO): NO